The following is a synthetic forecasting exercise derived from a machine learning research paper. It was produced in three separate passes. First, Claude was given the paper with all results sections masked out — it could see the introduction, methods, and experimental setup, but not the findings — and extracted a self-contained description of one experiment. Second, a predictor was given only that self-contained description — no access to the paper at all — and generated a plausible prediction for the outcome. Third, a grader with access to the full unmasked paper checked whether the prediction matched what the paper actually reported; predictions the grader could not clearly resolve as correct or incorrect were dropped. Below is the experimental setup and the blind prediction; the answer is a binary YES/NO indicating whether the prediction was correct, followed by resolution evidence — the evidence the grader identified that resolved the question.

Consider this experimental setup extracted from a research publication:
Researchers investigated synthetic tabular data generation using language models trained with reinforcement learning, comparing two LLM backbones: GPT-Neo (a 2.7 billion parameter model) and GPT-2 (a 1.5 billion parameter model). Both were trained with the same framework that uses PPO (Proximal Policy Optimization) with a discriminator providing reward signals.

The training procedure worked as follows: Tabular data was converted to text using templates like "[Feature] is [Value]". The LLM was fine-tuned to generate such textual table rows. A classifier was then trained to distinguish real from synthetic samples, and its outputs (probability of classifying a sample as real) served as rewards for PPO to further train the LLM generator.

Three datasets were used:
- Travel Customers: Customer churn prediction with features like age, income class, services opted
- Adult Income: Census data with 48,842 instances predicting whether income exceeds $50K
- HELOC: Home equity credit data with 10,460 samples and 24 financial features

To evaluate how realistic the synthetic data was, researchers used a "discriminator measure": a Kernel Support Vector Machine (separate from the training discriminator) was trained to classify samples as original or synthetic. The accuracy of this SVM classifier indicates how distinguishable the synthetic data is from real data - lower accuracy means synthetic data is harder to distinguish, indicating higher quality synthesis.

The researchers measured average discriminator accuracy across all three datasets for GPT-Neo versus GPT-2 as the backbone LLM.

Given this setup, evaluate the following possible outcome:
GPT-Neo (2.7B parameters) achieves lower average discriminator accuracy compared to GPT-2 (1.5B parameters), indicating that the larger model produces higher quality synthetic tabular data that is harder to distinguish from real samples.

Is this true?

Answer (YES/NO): YES